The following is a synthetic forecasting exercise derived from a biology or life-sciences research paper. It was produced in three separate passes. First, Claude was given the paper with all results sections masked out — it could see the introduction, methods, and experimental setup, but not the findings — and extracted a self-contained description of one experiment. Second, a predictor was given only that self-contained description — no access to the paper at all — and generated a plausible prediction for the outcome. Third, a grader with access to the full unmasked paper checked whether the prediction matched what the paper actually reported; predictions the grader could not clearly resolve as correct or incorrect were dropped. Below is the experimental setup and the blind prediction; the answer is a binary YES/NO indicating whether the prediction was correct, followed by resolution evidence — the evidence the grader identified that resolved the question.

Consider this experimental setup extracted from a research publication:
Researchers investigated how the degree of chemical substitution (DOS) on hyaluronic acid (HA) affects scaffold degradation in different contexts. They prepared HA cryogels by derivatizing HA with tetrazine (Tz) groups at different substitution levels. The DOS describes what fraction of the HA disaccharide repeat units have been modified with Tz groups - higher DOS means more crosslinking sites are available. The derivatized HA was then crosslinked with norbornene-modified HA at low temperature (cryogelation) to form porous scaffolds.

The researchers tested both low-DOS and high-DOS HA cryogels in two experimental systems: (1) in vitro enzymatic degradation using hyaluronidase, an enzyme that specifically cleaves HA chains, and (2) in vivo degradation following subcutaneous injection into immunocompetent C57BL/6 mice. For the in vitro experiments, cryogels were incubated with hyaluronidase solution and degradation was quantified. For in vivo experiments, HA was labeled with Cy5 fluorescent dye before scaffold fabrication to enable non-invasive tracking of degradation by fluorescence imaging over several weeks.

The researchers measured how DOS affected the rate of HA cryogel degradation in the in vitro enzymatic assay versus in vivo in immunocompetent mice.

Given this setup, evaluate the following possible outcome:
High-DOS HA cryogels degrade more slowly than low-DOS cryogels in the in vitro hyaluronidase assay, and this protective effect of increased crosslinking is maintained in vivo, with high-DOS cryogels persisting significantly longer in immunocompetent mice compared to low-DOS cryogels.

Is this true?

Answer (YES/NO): NO